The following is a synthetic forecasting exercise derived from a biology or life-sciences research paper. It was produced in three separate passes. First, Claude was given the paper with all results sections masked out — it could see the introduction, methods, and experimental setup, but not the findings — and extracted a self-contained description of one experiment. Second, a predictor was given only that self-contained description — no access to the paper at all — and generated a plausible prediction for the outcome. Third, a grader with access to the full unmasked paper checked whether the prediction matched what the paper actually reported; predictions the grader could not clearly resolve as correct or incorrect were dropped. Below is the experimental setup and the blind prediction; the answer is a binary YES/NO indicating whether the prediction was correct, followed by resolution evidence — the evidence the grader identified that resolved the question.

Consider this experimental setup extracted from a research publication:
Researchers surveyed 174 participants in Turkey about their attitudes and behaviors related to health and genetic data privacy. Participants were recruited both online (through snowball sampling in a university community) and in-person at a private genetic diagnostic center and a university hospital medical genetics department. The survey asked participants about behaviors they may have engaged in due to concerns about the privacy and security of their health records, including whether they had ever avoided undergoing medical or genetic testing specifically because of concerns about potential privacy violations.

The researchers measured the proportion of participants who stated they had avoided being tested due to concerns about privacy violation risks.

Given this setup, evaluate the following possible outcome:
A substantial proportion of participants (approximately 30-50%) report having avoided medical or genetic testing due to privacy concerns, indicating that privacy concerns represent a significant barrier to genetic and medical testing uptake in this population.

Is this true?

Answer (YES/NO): NO